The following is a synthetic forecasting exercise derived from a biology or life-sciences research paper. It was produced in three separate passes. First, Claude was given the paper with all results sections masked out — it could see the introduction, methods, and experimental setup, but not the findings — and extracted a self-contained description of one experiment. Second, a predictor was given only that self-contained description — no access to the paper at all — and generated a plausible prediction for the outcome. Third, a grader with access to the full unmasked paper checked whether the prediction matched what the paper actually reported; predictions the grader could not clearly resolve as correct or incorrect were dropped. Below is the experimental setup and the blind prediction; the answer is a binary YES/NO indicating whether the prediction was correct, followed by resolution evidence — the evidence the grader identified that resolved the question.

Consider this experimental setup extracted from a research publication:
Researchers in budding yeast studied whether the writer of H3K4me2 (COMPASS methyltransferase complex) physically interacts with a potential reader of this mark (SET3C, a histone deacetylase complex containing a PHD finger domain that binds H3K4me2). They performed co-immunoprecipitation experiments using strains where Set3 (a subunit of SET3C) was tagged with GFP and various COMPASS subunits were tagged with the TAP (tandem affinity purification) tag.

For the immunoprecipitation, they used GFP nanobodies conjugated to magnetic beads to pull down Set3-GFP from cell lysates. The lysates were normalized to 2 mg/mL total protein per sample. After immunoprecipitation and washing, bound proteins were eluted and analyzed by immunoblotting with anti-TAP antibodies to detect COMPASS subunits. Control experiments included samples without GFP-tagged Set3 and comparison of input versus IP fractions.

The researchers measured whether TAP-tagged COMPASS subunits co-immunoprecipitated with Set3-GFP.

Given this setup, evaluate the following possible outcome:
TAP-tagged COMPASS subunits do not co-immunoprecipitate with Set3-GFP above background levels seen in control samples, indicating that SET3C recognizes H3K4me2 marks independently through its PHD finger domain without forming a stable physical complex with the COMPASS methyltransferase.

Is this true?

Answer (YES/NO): NO